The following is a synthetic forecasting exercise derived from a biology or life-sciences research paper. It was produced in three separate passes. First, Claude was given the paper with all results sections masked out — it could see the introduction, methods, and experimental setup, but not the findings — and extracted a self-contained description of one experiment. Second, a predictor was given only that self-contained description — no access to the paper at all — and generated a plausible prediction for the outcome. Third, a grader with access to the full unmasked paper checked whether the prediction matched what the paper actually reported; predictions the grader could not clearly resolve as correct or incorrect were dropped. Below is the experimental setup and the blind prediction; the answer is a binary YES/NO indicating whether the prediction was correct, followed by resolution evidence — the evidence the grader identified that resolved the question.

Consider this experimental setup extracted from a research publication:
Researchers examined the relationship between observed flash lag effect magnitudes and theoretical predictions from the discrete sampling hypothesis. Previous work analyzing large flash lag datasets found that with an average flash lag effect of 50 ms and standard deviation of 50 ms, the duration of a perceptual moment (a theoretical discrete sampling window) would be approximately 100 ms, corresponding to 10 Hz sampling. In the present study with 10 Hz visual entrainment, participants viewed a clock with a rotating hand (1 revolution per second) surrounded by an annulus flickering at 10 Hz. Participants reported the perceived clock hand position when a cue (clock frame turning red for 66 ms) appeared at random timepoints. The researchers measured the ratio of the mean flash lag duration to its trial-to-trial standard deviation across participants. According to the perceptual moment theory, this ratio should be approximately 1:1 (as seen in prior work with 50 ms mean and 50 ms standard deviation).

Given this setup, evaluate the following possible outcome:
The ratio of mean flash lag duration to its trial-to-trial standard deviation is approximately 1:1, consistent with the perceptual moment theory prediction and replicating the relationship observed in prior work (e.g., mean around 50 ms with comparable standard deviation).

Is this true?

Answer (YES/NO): NO